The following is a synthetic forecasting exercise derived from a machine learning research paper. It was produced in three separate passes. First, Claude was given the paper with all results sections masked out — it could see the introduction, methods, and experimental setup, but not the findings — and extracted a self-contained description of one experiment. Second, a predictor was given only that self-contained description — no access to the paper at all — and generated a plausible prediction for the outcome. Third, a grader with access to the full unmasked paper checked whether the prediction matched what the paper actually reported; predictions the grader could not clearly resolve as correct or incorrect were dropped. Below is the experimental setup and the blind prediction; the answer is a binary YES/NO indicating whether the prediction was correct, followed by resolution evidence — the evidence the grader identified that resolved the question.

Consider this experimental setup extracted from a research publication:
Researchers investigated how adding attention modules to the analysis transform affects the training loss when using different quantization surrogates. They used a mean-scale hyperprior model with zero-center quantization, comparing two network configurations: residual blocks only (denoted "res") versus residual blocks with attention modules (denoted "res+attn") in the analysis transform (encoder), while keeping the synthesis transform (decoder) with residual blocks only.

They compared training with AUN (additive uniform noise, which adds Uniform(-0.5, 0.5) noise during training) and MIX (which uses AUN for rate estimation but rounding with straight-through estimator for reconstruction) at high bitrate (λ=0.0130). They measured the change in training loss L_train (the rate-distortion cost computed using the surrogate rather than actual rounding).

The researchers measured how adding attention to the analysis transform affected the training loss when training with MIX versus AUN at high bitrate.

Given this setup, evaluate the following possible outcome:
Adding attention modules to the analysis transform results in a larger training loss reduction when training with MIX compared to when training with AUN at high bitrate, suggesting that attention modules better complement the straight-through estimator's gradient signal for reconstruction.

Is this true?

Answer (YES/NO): NO